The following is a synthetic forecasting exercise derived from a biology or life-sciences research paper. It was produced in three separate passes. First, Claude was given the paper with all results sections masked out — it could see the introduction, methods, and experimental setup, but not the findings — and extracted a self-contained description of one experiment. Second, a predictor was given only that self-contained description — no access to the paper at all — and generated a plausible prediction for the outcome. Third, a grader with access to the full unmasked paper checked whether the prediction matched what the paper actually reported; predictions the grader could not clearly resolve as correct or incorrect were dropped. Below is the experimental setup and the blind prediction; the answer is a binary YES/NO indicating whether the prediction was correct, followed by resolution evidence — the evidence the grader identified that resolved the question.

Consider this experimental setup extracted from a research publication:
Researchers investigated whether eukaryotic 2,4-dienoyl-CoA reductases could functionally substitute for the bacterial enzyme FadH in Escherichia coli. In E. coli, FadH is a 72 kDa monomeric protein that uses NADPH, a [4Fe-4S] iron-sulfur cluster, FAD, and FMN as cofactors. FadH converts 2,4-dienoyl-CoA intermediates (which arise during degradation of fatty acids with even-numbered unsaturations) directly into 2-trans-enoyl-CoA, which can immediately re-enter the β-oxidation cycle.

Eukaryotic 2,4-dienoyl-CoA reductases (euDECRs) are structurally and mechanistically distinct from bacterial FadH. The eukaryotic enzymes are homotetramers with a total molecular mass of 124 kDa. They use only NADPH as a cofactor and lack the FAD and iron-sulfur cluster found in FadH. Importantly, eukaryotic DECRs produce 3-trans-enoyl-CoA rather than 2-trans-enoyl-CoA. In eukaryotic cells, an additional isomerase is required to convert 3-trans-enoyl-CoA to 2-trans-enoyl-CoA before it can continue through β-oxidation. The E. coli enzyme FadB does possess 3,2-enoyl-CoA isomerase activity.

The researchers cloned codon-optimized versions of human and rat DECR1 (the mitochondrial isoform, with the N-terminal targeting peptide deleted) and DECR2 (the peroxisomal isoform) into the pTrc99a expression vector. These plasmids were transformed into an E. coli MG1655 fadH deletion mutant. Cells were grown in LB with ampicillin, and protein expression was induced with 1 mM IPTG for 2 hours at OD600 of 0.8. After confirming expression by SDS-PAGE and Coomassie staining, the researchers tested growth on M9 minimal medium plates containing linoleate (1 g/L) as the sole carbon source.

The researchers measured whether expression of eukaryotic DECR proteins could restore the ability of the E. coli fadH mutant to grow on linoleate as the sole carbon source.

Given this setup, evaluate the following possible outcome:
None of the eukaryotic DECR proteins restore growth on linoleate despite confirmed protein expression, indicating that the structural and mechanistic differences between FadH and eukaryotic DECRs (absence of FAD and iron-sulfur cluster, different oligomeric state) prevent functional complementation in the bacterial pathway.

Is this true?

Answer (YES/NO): NO